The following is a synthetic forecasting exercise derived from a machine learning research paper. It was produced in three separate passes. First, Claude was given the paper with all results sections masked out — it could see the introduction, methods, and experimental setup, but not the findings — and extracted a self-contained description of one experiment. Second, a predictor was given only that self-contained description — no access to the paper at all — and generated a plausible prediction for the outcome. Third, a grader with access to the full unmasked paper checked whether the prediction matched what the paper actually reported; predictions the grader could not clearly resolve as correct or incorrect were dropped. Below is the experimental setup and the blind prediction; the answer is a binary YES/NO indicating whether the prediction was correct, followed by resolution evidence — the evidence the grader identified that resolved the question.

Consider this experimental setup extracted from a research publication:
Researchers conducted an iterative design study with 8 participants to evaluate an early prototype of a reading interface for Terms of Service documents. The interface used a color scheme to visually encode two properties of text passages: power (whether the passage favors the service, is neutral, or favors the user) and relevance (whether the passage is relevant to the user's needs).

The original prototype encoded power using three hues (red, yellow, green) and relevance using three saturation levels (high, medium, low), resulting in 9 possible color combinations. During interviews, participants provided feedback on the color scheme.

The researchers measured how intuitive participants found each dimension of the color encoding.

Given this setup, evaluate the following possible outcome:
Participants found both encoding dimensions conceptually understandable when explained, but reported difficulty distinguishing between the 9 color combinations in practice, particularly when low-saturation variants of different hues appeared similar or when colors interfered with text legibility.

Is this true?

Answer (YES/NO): NO